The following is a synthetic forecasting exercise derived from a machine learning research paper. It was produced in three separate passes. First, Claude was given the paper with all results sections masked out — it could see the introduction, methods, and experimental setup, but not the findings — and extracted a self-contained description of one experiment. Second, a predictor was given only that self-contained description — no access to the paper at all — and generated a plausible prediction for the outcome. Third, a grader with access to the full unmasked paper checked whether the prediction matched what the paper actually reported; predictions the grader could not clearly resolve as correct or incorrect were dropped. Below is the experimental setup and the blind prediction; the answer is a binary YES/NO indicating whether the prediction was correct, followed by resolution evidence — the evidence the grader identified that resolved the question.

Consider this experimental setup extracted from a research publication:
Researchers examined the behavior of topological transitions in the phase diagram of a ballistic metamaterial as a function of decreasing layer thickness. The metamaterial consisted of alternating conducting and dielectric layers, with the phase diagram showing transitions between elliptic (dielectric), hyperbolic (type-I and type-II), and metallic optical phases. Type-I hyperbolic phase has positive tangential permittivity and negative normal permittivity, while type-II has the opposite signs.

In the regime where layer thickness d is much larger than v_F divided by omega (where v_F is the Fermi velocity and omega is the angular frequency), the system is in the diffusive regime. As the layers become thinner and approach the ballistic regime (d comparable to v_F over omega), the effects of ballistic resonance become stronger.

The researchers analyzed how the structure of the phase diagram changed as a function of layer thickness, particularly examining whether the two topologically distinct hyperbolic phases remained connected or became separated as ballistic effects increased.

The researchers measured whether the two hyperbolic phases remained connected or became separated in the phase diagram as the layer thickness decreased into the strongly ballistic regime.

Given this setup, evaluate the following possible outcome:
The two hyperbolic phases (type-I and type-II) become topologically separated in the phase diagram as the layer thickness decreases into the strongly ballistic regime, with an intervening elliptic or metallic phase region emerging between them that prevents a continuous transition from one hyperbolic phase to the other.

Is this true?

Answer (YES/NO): YES